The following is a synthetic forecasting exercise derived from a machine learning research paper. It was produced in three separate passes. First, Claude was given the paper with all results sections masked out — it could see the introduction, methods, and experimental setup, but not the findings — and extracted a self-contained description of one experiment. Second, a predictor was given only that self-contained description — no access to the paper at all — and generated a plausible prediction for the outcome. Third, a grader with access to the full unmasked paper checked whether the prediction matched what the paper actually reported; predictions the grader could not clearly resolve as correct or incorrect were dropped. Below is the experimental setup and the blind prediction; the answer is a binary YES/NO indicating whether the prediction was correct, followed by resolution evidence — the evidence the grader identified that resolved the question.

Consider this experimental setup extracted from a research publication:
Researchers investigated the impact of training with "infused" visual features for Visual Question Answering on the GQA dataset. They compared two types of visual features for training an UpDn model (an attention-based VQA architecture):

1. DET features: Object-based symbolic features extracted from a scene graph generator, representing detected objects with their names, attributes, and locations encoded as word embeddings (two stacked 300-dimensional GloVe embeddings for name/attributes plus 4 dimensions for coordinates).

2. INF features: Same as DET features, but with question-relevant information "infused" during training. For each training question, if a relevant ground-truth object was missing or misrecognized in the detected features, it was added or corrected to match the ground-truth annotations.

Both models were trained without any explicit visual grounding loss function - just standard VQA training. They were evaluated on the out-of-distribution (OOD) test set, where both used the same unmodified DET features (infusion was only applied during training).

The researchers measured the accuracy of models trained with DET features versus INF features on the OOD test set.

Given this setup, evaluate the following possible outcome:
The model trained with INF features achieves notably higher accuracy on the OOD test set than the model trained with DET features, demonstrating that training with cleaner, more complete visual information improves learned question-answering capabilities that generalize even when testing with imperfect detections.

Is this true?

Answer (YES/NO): YES